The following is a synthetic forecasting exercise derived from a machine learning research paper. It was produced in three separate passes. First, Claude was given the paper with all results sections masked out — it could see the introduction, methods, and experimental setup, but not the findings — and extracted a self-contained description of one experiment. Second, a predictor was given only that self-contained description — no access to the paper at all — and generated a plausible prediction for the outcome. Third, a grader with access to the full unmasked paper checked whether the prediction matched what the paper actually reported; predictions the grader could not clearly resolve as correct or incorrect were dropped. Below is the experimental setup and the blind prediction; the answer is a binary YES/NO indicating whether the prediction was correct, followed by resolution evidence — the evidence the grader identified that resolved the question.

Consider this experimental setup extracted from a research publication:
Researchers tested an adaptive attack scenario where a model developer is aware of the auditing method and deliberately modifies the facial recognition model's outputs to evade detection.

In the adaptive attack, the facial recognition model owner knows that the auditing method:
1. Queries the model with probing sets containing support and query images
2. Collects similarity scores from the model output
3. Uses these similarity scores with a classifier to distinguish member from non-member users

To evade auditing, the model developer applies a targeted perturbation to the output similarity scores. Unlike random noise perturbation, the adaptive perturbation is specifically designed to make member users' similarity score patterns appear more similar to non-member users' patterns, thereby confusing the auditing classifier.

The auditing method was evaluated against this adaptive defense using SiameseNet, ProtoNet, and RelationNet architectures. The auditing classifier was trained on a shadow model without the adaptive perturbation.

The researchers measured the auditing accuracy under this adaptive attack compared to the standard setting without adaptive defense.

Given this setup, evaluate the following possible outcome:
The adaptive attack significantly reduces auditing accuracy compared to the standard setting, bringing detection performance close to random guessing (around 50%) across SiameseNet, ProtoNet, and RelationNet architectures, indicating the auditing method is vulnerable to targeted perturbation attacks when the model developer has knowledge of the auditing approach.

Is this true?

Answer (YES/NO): NO